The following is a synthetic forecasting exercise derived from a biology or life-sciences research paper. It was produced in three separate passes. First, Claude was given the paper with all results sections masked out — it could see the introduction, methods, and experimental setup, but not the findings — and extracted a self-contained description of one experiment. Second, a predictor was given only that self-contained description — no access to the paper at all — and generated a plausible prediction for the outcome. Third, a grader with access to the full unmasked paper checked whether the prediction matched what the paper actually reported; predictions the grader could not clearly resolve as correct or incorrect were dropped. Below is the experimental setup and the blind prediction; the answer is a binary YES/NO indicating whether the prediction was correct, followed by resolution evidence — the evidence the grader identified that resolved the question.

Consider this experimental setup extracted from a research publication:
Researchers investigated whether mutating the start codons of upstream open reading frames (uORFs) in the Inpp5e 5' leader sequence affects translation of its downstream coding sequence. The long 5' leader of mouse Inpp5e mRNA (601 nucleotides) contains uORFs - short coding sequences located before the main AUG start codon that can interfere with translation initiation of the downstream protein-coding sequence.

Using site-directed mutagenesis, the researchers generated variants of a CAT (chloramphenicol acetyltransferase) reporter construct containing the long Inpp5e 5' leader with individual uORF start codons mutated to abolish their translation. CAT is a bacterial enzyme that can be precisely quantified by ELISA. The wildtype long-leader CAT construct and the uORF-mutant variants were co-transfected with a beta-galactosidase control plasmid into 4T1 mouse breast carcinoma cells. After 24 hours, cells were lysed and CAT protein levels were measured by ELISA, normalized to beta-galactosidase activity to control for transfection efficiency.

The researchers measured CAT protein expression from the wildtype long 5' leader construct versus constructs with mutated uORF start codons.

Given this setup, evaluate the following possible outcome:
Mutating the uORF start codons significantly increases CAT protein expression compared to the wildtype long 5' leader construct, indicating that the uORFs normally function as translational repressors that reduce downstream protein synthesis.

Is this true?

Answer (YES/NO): YES